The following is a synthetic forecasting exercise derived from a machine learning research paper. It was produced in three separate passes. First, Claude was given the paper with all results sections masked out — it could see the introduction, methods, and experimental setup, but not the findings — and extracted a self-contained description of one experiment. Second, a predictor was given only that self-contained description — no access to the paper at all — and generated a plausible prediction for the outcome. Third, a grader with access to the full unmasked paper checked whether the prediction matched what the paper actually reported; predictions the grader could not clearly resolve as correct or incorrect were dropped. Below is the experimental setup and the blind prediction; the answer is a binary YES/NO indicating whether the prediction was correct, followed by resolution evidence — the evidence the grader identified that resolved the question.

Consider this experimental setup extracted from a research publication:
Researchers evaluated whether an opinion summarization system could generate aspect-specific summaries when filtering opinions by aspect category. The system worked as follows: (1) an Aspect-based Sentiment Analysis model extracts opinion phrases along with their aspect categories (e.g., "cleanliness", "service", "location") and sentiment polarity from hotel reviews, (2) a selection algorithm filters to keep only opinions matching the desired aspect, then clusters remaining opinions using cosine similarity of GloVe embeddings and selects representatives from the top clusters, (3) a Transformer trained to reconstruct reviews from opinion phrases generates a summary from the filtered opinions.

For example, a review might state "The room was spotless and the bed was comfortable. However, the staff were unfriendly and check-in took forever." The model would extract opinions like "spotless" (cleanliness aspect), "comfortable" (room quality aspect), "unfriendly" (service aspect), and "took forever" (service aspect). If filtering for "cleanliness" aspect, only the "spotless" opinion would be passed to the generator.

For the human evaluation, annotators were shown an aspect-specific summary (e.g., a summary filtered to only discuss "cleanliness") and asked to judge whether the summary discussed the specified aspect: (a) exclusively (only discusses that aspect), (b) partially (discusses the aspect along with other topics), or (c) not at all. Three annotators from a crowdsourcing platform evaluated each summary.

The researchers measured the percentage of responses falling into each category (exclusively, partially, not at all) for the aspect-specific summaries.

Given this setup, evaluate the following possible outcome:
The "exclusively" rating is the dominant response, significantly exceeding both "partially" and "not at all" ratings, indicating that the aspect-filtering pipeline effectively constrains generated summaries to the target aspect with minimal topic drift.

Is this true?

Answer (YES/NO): NO